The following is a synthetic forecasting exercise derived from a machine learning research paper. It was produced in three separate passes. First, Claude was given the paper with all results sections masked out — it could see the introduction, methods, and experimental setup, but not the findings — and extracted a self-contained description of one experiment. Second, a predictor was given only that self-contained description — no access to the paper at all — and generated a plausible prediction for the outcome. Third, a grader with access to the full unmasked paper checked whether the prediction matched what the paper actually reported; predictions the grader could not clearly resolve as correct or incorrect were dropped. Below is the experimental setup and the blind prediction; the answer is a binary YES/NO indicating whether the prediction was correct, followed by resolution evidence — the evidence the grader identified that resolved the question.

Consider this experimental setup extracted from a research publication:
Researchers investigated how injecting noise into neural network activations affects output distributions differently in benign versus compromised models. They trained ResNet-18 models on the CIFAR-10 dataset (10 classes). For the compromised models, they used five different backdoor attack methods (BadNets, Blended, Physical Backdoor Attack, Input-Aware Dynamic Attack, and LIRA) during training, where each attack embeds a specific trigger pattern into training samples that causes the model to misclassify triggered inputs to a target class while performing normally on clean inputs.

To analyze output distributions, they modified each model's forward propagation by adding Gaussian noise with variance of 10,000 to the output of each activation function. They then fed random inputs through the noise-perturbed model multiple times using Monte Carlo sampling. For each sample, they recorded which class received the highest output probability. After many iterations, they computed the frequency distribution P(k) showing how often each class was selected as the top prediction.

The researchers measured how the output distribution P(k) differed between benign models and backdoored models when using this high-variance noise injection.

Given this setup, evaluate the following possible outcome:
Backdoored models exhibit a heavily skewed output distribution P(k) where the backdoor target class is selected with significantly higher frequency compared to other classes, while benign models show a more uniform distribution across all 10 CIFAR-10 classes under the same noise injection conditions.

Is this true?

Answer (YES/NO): YES